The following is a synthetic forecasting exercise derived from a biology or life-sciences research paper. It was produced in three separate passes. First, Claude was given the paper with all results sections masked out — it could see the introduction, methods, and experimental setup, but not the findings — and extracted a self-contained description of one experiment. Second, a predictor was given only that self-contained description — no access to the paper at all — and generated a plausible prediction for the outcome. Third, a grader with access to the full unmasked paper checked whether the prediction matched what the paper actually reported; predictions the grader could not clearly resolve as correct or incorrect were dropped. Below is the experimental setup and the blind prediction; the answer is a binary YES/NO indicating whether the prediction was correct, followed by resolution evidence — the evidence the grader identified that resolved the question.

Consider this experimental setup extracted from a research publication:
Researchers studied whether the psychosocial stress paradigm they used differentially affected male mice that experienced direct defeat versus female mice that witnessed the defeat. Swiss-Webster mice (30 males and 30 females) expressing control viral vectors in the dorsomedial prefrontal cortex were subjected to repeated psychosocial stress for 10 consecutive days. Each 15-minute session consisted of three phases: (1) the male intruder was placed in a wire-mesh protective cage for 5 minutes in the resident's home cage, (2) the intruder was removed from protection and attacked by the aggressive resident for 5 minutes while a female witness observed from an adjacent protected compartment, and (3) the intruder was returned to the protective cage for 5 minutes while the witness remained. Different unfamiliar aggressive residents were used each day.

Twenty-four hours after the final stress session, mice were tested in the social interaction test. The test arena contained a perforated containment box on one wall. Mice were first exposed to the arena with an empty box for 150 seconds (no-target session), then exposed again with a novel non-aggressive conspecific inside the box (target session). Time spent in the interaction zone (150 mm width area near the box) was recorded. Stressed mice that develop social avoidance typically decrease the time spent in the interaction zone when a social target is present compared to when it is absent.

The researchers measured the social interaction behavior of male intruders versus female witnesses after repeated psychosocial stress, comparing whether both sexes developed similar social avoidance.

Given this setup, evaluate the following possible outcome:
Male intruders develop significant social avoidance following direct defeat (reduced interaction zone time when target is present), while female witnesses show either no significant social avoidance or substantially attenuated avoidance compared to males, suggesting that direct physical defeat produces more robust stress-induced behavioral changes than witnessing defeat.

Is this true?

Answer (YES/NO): YES